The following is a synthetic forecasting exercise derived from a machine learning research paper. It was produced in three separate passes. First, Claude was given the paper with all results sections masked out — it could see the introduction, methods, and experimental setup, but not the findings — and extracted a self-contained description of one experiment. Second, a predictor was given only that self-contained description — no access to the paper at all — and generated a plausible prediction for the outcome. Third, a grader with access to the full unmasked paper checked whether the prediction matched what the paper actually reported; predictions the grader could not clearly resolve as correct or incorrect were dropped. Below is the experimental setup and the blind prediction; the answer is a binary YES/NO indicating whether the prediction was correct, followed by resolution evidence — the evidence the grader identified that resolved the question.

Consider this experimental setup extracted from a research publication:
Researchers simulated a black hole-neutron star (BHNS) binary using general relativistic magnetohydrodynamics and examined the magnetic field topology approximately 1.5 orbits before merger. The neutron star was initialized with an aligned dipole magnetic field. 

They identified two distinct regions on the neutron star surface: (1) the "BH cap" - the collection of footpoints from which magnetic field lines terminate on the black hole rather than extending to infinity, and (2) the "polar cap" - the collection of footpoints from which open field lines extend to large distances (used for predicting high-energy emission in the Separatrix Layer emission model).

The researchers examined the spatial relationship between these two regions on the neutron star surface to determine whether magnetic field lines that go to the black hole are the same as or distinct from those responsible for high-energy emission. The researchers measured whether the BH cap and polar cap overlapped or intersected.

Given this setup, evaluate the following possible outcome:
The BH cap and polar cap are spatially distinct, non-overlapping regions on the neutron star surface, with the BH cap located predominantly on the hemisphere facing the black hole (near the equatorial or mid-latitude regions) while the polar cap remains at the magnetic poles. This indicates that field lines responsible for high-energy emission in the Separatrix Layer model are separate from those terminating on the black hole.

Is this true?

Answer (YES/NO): NO